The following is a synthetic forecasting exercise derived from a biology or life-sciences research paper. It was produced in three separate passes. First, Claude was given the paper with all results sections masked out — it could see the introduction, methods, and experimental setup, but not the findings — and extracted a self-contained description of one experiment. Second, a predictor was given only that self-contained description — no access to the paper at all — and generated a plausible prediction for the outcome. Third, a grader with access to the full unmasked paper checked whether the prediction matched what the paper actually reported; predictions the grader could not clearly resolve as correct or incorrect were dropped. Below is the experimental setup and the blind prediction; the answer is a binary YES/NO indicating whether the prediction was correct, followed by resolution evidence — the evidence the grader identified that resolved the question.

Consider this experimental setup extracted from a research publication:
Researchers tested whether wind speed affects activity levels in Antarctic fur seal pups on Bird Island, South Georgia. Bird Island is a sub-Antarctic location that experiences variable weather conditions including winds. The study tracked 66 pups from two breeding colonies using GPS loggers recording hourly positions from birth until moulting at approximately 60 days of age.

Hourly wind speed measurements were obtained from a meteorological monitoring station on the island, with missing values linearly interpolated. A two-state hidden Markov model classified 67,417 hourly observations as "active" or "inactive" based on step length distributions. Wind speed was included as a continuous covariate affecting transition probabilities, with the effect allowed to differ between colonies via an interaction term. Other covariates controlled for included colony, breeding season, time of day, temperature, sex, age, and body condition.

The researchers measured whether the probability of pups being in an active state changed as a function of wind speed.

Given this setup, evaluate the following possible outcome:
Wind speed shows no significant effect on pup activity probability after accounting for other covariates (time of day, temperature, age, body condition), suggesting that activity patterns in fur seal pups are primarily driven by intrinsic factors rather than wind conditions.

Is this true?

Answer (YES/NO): NO